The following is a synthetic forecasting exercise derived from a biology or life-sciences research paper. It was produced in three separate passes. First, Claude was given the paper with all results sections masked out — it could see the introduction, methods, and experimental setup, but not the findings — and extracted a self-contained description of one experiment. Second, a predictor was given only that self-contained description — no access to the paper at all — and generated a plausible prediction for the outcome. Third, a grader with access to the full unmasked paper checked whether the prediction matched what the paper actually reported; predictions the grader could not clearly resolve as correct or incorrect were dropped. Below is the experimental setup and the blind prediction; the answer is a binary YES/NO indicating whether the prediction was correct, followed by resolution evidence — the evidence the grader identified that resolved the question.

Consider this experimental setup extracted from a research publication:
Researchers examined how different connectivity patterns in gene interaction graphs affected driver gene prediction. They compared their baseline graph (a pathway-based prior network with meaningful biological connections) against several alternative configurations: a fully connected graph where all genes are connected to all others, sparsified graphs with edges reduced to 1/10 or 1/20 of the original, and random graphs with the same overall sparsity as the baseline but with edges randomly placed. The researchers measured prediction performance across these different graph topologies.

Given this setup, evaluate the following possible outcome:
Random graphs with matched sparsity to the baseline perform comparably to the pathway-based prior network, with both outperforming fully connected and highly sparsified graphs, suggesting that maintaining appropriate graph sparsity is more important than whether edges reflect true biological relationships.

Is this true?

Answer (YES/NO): NO